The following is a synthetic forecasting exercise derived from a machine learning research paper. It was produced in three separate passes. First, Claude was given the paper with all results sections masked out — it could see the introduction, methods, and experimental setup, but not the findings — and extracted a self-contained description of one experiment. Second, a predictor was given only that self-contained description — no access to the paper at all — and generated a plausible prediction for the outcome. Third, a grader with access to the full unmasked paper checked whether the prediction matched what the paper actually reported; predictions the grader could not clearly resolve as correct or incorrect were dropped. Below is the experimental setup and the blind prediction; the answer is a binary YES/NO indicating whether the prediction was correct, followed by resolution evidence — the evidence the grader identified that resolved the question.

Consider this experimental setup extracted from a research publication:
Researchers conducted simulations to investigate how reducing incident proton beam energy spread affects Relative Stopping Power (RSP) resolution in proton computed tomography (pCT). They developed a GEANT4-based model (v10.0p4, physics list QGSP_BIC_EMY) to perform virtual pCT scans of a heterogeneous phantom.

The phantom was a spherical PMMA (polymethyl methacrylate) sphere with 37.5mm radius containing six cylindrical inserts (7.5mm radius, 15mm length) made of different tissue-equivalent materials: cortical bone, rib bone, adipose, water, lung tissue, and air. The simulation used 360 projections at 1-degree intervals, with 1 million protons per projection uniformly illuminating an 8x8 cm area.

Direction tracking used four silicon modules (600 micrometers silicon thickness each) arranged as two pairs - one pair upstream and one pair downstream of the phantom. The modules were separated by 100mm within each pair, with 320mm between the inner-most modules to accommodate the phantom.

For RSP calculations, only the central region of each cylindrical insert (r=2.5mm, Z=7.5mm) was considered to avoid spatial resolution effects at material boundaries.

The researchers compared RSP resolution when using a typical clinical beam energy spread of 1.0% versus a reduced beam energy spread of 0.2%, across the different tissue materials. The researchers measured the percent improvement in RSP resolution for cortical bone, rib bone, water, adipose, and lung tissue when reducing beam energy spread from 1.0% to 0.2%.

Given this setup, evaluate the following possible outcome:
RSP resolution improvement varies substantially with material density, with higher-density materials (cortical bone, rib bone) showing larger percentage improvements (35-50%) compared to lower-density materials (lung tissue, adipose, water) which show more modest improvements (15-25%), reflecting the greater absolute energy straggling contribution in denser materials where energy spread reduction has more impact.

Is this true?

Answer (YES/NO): NO